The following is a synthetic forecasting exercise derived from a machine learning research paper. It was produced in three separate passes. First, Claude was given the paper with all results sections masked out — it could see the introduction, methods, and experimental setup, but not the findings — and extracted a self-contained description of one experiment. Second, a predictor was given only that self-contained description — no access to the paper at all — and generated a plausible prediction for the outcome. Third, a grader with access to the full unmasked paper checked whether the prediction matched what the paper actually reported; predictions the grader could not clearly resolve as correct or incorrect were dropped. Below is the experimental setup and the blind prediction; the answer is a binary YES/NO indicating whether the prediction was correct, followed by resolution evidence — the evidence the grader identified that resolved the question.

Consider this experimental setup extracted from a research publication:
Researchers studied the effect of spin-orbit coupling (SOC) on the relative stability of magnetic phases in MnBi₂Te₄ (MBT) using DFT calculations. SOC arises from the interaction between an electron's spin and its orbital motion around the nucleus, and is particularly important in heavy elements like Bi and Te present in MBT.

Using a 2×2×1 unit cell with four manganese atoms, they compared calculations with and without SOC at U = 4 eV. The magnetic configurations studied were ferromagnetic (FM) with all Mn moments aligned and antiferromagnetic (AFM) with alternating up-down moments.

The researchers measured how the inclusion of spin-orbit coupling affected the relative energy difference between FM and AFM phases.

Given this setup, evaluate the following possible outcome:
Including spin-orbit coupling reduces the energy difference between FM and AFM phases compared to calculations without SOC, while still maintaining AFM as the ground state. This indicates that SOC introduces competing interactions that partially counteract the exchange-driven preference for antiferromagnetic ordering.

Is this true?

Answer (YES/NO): NO